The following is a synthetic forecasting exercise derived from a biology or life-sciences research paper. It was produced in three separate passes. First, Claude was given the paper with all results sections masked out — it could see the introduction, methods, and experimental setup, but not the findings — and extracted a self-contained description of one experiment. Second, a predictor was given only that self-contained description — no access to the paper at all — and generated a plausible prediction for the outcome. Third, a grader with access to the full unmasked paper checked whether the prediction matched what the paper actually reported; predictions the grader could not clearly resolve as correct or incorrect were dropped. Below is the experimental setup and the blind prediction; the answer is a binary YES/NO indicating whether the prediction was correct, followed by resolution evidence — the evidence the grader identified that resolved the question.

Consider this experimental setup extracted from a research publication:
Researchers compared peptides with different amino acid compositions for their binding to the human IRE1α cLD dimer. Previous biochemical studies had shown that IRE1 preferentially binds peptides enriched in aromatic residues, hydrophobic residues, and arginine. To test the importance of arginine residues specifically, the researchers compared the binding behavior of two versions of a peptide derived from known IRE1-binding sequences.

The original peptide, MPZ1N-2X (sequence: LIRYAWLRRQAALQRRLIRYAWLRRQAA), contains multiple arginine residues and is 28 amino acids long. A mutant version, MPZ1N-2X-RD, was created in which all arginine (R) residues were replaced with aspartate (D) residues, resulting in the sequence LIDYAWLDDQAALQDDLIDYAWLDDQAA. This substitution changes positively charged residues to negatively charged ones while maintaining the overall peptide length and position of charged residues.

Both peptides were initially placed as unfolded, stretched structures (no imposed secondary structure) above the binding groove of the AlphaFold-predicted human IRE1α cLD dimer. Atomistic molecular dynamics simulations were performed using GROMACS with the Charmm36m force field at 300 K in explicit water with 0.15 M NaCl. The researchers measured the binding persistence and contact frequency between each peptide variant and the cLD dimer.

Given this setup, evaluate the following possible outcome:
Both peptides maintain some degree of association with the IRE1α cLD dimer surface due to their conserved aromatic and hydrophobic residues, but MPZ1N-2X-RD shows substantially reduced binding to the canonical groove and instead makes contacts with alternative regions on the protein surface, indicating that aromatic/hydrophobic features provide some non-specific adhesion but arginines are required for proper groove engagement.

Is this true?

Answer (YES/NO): YES